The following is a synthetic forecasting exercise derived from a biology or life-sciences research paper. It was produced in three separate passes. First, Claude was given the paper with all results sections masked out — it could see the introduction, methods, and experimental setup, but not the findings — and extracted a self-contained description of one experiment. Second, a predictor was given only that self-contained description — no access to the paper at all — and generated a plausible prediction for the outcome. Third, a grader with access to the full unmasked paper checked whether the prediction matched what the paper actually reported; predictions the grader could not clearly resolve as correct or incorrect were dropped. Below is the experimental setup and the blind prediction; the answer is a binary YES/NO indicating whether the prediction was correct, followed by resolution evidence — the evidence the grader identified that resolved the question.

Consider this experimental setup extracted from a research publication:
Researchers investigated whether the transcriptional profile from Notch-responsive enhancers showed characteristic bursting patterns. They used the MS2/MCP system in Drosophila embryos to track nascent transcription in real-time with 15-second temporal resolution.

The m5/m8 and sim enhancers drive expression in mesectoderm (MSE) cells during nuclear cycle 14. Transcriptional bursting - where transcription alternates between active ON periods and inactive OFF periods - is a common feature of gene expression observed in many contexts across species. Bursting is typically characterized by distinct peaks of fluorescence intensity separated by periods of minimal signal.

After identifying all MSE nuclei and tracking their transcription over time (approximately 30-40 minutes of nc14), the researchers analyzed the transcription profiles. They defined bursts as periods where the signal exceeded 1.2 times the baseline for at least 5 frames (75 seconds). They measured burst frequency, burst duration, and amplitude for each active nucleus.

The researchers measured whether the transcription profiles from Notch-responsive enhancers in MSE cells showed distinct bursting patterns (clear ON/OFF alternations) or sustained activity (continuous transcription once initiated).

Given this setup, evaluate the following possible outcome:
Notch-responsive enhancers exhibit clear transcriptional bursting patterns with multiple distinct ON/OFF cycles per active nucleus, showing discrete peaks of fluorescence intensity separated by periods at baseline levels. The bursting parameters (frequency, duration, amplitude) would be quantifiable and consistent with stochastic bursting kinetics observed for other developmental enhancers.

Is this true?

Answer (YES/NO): NO